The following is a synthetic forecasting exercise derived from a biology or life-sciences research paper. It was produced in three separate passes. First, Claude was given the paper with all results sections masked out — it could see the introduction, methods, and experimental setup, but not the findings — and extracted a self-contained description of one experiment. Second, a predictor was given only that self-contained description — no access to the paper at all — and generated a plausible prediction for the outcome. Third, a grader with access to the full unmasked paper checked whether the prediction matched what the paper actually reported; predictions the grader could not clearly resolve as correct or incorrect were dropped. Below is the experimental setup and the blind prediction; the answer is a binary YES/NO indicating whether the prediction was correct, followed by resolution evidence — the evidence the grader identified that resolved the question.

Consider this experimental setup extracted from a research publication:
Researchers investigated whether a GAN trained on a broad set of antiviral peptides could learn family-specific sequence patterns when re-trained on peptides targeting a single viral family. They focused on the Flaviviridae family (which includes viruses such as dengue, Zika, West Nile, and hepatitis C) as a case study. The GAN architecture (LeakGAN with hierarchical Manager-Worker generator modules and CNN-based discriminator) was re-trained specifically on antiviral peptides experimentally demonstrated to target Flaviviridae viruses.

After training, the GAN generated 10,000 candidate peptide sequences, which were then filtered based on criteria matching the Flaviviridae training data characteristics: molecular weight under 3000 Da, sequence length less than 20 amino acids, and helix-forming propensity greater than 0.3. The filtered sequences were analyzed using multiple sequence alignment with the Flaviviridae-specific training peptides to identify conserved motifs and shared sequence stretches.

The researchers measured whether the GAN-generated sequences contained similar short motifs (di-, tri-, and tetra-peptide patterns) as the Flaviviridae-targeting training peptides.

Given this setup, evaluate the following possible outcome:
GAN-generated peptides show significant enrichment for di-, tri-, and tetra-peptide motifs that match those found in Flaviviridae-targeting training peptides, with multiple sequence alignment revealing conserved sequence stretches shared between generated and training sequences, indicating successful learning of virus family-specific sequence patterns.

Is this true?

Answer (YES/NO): YES